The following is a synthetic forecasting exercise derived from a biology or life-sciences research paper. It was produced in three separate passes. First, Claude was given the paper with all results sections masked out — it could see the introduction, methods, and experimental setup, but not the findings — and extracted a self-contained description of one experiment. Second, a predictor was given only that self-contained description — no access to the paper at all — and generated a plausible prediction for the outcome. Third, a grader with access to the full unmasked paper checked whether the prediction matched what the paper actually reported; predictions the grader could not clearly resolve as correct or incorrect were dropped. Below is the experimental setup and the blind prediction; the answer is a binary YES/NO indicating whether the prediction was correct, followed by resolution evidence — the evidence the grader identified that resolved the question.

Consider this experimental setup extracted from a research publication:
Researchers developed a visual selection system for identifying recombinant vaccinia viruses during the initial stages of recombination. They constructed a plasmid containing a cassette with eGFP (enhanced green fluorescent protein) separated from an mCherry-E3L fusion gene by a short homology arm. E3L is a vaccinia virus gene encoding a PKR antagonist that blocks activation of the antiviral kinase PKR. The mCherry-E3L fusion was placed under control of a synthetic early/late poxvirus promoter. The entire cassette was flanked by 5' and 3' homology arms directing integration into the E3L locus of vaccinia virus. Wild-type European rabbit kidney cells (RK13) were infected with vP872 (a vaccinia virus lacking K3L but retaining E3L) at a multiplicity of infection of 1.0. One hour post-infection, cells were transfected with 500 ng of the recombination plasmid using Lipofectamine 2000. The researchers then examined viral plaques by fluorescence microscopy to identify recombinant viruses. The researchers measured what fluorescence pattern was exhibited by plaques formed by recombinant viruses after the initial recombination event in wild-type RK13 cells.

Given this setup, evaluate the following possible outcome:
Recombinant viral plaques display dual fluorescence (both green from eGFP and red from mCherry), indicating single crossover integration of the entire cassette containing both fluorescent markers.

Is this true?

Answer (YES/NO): NO